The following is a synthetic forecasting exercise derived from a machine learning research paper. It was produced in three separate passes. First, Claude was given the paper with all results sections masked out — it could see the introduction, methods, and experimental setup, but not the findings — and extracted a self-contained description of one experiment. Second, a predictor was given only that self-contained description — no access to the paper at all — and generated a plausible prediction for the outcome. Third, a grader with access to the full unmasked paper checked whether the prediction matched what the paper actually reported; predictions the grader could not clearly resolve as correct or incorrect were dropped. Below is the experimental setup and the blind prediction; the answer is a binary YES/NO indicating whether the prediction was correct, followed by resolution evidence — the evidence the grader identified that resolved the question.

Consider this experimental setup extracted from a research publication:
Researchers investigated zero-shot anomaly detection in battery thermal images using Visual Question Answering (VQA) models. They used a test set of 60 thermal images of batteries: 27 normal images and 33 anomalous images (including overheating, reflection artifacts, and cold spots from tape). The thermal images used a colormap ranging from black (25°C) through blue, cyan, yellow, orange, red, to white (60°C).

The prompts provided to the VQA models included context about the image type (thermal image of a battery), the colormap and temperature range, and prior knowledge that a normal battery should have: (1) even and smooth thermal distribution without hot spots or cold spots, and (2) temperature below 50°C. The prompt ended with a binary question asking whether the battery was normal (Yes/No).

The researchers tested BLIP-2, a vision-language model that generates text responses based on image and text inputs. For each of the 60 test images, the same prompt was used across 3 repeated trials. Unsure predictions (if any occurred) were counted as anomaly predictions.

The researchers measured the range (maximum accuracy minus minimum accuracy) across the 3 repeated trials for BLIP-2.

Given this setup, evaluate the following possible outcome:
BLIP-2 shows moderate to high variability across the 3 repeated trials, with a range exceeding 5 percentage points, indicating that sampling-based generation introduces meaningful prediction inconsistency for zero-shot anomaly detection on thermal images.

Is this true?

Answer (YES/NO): NO